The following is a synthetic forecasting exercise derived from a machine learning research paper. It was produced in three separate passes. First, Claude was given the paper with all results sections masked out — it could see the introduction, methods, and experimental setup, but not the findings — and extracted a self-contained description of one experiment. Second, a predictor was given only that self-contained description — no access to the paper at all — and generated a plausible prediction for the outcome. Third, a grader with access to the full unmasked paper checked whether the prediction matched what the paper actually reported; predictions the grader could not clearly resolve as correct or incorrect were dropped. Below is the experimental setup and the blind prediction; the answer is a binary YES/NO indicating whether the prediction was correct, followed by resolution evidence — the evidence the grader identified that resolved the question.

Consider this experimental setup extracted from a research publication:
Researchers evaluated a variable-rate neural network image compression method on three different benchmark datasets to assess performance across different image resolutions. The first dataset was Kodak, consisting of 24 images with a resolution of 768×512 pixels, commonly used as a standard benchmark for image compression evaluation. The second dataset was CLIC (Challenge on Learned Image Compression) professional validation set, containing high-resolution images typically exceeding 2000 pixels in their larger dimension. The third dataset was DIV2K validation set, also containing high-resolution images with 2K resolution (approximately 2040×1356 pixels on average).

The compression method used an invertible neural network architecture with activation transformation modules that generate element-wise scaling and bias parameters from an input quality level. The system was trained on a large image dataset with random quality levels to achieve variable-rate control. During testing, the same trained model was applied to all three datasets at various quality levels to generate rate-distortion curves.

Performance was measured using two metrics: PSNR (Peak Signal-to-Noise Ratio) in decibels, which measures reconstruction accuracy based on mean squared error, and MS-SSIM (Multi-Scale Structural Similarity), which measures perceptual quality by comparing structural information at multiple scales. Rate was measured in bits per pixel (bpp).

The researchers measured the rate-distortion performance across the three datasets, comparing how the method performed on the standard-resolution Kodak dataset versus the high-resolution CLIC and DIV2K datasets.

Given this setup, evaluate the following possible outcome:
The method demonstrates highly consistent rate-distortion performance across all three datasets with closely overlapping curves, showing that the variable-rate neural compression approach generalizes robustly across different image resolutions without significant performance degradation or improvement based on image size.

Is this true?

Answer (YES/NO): NO